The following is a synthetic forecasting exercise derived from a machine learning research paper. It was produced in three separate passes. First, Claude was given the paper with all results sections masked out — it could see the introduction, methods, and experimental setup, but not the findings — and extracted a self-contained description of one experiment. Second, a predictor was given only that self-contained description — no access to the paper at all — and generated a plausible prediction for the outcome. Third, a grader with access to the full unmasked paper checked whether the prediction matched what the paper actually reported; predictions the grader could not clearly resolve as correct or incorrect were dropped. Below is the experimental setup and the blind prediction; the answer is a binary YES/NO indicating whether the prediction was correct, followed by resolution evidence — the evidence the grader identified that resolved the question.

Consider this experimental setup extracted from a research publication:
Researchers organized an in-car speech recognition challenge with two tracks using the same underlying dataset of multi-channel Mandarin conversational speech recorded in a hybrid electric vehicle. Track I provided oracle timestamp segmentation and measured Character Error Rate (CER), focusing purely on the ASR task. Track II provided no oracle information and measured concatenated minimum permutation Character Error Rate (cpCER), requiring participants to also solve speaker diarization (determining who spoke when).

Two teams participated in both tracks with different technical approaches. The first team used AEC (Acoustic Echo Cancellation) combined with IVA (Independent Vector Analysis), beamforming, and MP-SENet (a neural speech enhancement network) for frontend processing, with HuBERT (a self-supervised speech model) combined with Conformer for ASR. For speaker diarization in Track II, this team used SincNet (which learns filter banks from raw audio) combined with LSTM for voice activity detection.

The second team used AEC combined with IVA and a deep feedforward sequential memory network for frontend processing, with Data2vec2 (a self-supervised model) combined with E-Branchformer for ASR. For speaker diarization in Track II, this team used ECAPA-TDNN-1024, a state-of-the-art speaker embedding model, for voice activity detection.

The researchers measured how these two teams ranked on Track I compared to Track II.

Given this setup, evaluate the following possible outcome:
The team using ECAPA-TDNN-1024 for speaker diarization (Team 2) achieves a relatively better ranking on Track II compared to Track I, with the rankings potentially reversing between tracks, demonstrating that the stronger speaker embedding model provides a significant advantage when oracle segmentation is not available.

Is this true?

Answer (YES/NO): YES